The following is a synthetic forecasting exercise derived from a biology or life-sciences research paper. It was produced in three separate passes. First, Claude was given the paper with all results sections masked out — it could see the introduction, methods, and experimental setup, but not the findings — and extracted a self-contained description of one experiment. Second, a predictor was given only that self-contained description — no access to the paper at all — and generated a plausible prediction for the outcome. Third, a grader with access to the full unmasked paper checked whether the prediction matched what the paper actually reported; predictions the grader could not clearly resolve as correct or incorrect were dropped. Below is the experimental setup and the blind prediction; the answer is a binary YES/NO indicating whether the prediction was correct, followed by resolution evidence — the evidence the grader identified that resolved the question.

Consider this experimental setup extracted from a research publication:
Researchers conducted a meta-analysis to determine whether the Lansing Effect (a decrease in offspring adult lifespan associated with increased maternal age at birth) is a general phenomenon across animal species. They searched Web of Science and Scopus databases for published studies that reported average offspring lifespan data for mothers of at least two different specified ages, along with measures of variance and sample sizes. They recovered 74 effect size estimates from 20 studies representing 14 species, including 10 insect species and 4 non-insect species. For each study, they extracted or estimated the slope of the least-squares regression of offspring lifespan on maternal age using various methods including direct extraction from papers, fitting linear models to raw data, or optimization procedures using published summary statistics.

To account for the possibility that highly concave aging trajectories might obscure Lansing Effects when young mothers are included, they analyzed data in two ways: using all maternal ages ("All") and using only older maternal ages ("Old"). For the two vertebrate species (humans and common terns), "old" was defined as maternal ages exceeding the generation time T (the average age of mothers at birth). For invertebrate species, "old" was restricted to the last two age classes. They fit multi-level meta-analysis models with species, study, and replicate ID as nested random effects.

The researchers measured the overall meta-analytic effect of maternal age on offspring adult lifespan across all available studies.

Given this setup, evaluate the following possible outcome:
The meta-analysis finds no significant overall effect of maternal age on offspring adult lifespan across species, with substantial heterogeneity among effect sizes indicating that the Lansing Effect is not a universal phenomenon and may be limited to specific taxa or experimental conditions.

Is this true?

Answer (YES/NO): NO